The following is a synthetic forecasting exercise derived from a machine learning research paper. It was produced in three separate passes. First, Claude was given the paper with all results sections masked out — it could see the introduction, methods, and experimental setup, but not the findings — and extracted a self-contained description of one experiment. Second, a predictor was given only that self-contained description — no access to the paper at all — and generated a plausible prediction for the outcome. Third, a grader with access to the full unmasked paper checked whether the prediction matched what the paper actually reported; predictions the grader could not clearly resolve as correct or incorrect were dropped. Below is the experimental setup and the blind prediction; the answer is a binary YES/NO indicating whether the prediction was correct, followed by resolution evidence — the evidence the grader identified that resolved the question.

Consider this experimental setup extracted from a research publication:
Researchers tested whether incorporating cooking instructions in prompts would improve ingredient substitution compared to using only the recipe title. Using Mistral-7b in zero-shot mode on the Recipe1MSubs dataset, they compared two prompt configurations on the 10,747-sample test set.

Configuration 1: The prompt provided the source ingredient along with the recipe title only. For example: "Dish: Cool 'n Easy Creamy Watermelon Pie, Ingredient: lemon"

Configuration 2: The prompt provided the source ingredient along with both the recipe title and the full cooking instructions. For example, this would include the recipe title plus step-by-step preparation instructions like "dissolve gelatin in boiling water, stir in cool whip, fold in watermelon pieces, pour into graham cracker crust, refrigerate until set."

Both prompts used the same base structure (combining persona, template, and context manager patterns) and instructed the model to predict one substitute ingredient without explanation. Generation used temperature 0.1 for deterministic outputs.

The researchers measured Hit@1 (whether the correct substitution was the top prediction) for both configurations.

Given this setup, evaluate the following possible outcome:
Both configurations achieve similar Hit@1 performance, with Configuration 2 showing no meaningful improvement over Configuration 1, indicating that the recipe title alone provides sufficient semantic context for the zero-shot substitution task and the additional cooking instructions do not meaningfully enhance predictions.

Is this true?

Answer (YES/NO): NO